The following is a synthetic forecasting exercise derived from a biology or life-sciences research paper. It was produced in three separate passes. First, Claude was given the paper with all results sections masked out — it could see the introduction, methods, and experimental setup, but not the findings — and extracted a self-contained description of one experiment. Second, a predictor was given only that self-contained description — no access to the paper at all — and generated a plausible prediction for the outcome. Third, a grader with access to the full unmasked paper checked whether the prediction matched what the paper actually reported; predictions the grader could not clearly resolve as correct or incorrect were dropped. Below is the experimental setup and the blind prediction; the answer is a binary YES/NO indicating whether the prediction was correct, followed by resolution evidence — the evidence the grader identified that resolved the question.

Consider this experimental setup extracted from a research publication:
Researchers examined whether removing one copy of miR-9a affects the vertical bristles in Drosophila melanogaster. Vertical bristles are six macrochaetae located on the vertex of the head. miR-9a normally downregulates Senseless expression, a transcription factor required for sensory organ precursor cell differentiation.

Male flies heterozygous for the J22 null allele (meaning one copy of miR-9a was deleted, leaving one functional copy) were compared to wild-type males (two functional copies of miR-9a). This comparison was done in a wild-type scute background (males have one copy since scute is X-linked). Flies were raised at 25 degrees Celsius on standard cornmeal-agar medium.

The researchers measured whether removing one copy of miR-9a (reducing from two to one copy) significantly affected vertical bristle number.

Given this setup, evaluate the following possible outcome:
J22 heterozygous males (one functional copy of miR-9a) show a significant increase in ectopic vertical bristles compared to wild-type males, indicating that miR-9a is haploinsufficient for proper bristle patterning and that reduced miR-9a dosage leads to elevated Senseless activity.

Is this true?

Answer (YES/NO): NO